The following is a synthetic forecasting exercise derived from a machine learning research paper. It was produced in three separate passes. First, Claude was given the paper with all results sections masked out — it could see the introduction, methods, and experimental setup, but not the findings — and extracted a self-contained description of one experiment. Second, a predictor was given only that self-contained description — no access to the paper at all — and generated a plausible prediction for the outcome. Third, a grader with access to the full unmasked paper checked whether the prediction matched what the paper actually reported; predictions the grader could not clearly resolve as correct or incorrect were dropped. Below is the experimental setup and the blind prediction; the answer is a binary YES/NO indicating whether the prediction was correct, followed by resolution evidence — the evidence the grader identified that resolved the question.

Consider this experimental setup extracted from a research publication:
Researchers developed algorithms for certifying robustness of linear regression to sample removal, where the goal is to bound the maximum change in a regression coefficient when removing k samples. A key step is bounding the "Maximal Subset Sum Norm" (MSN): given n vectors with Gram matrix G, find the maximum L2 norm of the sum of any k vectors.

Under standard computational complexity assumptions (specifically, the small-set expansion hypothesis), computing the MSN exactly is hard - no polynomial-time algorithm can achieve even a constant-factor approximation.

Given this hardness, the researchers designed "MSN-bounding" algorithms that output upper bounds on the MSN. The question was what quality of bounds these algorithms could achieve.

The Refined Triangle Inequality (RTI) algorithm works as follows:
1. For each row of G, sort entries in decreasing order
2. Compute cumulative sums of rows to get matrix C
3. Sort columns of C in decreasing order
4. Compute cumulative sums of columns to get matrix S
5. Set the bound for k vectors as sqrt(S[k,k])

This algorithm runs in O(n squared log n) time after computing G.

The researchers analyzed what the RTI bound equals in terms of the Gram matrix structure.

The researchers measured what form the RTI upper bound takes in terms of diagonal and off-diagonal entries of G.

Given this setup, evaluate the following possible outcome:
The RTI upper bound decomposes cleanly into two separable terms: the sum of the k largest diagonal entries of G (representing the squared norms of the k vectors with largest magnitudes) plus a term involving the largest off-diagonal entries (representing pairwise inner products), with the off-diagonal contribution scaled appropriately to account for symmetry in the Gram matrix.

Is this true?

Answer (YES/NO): NO